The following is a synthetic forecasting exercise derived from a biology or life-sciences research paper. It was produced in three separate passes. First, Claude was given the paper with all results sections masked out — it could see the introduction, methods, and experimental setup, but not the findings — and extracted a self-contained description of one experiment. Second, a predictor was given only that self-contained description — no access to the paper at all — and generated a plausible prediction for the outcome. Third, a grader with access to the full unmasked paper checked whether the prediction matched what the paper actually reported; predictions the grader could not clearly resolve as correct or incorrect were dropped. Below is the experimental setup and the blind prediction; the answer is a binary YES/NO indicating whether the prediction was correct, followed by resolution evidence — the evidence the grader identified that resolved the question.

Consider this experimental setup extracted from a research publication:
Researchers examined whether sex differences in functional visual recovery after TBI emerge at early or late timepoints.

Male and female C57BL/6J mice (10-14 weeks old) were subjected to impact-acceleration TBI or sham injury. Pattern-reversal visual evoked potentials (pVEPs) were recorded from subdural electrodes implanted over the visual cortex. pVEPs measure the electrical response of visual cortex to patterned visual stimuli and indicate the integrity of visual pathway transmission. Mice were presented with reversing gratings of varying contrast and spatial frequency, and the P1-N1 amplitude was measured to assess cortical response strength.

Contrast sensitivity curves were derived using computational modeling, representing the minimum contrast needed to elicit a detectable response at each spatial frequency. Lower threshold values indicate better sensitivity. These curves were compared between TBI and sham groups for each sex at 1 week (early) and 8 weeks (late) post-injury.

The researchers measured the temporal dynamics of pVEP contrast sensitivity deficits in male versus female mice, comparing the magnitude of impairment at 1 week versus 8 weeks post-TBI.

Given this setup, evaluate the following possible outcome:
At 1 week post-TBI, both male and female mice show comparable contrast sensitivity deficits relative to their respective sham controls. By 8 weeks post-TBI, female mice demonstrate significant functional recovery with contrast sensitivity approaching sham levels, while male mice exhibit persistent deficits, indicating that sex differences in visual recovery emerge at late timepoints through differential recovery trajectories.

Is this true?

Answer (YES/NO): NO